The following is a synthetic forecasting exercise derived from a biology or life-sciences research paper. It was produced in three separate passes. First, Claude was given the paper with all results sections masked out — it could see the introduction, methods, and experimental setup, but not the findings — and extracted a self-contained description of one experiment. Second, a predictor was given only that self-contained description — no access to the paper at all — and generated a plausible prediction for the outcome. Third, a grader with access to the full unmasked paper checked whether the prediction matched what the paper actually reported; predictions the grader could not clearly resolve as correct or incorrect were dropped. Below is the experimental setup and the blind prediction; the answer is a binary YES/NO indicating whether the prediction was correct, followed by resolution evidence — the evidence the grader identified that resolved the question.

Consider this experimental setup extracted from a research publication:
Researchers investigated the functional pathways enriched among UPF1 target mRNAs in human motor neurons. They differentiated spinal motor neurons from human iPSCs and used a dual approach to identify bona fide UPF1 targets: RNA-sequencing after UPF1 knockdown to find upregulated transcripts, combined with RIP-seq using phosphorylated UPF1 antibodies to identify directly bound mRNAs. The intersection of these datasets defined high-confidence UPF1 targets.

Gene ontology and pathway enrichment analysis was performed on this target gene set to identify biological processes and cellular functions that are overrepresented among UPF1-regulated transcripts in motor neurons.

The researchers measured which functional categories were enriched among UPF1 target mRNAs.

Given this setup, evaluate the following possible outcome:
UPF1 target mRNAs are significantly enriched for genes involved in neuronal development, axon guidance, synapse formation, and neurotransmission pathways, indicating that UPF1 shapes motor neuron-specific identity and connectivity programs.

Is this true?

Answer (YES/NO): NO